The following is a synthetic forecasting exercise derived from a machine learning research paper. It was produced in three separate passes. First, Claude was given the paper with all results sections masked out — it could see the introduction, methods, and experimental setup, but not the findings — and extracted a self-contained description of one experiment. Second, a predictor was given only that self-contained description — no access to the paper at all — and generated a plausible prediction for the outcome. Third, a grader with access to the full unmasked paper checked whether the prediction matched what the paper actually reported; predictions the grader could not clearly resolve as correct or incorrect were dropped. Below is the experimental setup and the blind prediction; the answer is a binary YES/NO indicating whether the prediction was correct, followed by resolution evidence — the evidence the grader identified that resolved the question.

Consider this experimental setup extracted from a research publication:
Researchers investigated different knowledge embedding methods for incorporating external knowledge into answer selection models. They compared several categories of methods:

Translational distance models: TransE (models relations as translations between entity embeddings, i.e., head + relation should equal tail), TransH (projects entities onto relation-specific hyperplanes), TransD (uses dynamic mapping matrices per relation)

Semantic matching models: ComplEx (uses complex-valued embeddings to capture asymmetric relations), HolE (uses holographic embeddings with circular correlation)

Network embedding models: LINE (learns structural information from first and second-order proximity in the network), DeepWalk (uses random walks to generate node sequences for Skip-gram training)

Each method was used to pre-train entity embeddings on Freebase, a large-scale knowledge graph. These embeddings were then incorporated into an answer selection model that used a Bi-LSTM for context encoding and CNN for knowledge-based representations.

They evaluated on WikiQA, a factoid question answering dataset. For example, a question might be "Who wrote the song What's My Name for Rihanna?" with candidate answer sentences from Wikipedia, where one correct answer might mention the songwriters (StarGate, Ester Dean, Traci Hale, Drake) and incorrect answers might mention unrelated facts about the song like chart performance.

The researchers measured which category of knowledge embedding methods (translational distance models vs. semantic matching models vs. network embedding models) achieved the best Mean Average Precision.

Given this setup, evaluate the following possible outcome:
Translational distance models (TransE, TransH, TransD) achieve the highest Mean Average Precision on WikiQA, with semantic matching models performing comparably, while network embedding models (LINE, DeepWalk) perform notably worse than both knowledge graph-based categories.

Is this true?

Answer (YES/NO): YES